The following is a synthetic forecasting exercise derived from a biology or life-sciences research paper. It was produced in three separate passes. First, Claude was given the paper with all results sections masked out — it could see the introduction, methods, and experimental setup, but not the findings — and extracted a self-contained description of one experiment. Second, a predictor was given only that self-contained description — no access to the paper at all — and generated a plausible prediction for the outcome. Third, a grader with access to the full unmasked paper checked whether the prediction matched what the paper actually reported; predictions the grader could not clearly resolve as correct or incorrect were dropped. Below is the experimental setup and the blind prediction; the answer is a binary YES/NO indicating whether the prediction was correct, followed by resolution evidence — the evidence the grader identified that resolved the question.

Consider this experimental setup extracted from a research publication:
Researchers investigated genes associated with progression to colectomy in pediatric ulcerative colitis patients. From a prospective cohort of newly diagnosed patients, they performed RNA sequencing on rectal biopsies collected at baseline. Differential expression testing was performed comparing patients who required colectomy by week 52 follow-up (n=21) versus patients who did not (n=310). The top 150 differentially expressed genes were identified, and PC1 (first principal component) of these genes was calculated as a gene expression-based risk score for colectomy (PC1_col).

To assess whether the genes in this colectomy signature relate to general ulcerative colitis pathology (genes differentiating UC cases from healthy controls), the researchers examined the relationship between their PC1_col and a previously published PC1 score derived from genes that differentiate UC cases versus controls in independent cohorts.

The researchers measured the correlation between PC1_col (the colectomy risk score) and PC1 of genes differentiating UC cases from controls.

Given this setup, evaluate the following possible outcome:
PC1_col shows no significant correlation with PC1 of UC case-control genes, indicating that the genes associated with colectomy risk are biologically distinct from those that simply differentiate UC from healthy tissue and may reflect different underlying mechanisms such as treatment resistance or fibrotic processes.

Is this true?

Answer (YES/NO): NO